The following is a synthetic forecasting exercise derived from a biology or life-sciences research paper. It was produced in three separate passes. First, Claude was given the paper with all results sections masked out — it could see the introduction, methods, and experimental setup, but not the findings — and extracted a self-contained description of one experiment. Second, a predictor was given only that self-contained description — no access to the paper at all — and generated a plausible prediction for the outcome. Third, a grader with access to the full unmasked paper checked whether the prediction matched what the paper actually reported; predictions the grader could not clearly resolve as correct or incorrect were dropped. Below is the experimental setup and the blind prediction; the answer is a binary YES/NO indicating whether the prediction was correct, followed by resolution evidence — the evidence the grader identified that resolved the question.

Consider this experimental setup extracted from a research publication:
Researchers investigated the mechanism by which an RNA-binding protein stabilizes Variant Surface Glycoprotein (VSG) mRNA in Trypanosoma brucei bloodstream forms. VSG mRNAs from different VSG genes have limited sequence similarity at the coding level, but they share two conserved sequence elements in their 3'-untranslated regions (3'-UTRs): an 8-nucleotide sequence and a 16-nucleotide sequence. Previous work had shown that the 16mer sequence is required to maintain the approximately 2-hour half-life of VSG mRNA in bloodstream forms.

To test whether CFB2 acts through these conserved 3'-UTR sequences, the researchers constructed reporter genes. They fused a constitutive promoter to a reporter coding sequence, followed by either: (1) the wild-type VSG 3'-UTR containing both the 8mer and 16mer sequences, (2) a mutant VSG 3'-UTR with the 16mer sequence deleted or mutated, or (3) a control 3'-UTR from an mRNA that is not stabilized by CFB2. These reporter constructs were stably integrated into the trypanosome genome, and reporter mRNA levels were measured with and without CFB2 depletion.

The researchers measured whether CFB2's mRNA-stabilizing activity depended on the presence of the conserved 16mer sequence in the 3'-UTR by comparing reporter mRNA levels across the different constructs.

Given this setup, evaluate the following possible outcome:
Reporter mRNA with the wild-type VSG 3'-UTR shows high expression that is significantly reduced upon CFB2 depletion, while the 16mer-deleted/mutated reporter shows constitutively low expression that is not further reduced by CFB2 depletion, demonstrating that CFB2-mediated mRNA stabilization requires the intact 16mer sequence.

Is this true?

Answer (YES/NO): YES